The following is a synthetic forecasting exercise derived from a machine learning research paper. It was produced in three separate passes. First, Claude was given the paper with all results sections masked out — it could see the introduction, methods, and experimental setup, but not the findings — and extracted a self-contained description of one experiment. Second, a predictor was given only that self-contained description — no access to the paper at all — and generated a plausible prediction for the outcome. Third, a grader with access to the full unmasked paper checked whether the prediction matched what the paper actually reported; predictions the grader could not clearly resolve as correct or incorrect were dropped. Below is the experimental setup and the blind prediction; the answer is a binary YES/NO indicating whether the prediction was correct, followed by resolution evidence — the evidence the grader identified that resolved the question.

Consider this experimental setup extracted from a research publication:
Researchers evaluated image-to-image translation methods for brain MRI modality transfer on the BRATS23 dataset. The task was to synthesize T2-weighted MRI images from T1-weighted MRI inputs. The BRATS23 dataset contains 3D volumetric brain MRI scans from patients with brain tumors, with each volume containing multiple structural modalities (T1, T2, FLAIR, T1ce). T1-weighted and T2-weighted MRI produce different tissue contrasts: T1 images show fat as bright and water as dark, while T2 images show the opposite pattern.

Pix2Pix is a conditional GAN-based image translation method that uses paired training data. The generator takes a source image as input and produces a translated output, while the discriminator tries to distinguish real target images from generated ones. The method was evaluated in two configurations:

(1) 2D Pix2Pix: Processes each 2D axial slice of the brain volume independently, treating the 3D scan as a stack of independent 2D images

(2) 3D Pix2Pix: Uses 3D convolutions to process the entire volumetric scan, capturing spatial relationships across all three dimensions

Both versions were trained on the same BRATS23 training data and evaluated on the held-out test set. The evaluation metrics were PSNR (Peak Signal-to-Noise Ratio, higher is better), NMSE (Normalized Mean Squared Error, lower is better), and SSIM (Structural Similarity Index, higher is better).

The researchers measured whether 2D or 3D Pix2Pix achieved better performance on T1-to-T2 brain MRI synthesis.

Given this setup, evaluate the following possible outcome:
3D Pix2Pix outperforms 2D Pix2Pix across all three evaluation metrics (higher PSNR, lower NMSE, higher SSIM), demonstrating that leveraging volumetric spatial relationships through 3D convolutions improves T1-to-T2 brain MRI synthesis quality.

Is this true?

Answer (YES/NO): NO